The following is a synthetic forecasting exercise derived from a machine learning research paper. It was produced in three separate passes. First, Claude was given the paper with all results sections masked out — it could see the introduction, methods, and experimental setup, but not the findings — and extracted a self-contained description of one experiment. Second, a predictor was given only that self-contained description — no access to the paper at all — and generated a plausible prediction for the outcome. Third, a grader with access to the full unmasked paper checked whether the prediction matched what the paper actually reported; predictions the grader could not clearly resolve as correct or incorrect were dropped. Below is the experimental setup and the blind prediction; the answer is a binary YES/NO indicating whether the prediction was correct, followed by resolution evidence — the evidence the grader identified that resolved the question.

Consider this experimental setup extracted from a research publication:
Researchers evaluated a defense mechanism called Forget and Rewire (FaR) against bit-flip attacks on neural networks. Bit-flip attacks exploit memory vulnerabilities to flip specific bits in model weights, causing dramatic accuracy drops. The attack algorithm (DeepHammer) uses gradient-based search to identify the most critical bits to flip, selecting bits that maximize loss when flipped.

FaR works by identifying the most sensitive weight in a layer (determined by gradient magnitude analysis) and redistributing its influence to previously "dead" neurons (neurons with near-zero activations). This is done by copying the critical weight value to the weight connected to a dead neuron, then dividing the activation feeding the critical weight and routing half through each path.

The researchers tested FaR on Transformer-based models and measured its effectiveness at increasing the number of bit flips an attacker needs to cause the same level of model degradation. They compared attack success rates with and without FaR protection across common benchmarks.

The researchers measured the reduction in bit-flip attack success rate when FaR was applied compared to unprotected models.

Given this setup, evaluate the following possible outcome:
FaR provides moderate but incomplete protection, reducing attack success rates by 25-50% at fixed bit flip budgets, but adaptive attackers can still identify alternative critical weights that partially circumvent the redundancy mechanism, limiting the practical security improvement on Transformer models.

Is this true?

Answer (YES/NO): NO